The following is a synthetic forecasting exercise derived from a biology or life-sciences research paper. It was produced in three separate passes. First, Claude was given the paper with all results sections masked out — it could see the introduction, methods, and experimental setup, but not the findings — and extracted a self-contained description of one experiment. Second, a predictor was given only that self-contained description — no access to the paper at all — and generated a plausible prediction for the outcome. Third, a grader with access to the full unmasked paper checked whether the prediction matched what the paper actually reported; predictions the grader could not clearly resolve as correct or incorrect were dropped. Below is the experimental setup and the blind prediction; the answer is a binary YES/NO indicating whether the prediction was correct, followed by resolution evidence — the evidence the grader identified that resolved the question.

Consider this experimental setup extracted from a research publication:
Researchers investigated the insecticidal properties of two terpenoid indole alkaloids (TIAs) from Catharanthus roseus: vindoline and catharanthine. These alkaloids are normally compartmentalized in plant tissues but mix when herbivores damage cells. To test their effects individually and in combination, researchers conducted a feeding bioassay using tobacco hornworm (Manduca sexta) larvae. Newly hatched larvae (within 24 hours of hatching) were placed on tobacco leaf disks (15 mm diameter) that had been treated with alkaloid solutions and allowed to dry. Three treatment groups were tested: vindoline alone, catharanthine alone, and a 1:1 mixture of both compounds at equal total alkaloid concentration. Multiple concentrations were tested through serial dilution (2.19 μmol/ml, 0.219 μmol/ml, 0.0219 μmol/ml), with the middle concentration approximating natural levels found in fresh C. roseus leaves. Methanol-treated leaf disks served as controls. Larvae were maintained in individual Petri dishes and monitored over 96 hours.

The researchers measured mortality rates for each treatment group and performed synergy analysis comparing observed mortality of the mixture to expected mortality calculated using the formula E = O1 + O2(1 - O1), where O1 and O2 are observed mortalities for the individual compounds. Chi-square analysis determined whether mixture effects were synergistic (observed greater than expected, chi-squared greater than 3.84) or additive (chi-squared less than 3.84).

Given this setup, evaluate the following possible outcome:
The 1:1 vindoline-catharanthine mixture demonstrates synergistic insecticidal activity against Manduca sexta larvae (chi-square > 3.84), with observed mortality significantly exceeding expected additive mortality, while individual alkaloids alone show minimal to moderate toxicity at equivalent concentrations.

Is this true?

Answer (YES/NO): NO